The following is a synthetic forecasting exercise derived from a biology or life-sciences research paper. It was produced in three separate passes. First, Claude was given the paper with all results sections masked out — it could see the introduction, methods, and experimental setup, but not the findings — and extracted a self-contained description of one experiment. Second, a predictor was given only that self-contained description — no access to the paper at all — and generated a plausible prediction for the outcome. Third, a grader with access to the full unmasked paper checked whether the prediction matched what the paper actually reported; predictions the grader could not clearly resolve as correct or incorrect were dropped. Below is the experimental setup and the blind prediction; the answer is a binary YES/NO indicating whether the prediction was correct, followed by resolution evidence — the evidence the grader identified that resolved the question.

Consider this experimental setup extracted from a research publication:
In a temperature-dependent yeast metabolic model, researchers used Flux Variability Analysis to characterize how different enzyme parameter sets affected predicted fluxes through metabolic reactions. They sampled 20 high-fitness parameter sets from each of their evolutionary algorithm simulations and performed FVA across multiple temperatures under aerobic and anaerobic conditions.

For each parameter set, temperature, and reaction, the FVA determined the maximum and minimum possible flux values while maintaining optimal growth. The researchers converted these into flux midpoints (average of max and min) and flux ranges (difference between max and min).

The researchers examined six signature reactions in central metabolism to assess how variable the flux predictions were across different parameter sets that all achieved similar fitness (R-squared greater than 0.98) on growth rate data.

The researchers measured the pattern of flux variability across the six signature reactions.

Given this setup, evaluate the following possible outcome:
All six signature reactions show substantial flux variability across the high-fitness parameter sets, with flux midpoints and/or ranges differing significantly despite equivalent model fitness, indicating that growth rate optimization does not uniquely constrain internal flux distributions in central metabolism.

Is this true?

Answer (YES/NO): NO